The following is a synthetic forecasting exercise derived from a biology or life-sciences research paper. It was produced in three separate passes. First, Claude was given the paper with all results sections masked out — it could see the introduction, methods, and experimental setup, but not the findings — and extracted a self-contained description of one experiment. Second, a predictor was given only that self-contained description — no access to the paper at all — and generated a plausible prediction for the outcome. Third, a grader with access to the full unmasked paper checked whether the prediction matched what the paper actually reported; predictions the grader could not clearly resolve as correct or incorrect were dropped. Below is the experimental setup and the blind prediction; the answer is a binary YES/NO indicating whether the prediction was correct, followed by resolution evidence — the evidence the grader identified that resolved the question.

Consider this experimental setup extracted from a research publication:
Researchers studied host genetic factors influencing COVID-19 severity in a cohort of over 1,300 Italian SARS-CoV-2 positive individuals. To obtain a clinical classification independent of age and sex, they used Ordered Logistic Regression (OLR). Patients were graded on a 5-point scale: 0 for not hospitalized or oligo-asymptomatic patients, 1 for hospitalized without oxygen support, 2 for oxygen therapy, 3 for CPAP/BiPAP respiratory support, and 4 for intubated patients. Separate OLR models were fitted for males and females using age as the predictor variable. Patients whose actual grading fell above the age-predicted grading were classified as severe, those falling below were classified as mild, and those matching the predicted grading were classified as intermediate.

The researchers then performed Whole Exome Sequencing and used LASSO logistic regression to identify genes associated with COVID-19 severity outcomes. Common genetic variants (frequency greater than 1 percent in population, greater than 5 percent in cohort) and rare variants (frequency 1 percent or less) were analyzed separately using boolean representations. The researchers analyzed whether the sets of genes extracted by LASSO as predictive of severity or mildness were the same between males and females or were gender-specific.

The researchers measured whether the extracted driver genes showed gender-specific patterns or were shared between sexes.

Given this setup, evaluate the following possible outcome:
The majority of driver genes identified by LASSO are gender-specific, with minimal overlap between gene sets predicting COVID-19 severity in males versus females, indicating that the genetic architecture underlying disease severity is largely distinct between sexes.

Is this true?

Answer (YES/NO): YES